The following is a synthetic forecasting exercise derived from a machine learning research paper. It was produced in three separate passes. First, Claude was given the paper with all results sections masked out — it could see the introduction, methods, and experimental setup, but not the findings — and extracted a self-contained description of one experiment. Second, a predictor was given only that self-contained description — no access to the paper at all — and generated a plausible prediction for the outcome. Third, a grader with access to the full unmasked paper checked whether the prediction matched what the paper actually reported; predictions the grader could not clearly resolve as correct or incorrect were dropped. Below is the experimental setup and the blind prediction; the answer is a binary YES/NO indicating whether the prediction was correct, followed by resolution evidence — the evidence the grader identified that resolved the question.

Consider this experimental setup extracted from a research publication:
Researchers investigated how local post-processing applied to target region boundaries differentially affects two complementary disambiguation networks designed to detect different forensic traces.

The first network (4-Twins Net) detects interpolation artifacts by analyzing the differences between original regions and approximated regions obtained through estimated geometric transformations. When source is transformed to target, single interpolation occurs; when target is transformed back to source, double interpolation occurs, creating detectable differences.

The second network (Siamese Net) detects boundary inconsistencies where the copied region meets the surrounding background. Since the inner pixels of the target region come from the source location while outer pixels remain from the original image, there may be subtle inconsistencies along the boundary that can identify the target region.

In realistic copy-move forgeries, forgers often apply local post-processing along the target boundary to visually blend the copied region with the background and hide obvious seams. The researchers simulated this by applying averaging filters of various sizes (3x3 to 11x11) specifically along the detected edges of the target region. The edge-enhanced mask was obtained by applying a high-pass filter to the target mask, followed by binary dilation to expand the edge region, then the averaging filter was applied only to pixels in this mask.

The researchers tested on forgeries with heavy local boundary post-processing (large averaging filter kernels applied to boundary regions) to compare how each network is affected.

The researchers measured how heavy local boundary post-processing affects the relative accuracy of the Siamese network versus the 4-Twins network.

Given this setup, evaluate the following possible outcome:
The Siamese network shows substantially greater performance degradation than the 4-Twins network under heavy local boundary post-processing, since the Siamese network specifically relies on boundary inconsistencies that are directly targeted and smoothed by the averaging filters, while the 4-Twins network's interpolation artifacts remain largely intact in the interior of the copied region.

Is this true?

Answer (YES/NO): YES